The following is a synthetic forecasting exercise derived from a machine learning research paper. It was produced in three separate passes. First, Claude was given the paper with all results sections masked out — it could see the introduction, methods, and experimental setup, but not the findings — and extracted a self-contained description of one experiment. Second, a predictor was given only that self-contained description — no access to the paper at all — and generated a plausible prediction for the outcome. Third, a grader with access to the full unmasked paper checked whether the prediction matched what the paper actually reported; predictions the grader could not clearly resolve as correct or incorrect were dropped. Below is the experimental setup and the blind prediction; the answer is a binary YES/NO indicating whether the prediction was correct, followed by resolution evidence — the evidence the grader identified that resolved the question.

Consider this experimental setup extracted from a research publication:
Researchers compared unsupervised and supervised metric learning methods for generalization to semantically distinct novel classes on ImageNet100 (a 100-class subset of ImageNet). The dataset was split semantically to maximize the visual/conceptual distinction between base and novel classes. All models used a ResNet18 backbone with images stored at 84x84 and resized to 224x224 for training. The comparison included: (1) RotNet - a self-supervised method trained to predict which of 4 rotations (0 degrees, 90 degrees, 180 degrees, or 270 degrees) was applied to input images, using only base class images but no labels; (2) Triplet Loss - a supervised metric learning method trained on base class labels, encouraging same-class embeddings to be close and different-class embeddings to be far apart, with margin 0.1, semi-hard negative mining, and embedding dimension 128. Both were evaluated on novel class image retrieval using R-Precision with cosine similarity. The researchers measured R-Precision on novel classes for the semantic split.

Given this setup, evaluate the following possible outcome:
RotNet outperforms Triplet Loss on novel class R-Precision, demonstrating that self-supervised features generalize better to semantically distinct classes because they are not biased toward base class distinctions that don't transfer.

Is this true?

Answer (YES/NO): YES